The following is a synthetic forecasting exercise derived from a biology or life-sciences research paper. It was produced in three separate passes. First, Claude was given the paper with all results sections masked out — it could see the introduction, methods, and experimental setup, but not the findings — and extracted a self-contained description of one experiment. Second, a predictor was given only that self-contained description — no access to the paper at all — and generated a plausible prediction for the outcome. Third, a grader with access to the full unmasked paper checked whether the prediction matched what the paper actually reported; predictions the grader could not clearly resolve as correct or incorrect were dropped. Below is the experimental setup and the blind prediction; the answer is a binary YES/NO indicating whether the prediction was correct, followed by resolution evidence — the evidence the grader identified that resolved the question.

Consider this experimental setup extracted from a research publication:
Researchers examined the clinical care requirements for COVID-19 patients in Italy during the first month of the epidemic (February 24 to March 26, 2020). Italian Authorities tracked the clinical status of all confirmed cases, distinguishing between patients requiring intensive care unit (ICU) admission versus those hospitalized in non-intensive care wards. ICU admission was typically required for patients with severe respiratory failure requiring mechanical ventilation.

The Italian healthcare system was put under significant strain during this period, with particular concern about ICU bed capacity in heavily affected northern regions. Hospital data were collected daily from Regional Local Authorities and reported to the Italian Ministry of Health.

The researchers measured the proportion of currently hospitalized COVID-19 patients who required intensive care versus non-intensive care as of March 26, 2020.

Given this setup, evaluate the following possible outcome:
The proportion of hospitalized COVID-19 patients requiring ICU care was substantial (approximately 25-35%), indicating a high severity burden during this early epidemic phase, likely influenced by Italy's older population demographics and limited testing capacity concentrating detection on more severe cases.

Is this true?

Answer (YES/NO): NO